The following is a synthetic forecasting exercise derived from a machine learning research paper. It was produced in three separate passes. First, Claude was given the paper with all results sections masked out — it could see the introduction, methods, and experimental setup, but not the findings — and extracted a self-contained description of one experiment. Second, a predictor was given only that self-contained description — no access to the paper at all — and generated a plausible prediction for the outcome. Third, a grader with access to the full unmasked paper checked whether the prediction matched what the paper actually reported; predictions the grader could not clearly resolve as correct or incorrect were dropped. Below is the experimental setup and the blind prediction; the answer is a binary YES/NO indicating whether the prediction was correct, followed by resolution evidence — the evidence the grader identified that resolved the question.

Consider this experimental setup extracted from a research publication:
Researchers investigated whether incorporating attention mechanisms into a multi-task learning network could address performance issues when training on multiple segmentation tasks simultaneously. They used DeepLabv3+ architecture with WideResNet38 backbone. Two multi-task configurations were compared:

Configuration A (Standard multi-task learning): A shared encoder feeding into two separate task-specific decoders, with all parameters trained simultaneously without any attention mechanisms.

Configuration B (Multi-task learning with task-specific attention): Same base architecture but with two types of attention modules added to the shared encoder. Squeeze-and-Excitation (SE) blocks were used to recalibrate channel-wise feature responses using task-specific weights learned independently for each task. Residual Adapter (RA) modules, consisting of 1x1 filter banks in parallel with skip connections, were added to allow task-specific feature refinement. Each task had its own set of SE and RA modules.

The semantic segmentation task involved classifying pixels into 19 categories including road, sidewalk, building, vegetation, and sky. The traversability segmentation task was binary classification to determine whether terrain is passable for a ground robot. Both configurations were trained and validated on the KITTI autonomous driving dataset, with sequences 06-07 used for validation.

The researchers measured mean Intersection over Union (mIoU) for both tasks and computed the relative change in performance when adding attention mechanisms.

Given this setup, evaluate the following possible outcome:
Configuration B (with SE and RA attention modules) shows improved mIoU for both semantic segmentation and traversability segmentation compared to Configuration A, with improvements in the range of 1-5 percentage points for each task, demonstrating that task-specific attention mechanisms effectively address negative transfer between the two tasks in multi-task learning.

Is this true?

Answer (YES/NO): NO